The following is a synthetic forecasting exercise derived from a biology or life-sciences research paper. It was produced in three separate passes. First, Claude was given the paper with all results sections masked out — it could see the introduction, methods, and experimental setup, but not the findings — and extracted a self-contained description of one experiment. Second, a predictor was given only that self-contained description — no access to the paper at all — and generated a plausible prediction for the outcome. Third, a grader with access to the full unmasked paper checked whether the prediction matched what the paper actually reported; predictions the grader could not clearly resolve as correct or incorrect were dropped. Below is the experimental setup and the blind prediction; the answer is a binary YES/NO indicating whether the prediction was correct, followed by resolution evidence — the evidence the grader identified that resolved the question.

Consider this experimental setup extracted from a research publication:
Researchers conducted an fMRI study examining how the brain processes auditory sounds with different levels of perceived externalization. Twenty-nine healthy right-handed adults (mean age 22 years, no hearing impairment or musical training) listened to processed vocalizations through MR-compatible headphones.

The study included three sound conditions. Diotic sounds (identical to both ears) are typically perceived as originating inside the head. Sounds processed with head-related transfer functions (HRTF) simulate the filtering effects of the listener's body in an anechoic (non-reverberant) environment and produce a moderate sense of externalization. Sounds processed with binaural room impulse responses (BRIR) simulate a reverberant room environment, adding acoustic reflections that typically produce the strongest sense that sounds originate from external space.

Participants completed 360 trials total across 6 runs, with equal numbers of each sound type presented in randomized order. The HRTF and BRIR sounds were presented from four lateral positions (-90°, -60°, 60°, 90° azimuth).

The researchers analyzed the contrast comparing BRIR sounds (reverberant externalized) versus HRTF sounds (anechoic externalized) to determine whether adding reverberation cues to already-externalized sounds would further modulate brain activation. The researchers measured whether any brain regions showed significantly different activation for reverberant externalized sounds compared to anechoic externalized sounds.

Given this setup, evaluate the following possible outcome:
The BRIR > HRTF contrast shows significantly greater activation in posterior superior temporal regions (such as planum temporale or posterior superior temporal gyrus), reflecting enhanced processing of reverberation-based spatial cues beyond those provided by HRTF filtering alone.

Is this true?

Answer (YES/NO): YES